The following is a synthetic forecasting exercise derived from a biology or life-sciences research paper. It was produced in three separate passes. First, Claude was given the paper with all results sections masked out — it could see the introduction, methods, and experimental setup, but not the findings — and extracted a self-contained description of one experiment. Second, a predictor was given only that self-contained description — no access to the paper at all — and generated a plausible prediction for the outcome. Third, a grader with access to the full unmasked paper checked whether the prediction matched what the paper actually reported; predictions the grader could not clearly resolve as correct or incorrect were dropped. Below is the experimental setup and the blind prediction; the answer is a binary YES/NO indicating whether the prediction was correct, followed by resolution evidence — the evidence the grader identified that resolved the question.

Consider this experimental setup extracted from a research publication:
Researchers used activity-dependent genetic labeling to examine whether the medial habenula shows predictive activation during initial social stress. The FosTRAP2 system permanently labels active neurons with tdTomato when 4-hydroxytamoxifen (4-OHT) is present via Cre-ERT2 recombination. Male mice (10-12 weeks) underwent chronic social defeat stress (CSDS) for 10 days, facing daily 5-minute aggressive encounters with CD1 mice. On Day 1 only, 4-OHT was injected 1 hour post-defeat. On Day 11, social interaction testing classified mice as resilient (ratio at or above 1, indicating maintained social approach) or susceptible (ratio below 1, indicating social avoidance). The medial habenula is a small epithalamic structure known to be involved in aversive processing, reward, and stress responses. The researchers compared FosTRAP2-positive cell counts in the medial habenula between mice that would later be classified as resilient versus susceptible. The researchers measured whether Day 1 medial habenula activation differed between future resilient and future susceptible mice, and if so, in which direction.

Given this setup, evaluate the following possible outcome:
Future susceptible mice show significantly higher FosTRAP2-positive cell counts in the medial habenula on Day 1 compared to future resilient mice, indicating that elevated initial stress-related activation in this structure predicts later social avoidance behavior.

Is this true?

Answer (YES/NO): NO